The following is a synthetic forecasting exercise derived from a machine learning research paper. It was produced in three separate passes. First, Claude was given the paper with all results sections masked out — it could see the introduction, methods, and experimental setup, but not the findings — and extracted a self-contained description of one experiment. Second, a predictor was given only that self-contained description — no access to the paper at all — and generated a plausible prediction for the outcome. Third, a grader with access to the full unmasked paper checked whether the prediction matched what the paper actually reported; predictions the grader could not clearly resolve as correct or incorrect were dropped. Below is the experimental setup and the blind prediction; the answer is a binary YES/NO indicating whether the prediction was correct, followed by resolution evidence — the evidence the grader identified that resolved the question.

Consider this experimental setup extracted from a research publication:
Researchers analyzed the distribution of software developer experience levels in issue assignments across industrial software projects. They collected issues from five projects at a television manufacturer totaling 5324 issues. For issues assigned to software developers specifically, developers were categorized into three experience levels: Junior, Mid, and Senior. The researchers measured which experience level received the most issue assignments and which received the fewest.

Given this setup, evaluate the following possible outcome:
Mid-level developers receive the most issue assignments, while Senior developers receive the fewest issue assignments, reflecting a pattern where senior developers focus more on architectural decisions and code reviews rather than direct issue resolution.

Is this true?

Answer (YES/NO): NO